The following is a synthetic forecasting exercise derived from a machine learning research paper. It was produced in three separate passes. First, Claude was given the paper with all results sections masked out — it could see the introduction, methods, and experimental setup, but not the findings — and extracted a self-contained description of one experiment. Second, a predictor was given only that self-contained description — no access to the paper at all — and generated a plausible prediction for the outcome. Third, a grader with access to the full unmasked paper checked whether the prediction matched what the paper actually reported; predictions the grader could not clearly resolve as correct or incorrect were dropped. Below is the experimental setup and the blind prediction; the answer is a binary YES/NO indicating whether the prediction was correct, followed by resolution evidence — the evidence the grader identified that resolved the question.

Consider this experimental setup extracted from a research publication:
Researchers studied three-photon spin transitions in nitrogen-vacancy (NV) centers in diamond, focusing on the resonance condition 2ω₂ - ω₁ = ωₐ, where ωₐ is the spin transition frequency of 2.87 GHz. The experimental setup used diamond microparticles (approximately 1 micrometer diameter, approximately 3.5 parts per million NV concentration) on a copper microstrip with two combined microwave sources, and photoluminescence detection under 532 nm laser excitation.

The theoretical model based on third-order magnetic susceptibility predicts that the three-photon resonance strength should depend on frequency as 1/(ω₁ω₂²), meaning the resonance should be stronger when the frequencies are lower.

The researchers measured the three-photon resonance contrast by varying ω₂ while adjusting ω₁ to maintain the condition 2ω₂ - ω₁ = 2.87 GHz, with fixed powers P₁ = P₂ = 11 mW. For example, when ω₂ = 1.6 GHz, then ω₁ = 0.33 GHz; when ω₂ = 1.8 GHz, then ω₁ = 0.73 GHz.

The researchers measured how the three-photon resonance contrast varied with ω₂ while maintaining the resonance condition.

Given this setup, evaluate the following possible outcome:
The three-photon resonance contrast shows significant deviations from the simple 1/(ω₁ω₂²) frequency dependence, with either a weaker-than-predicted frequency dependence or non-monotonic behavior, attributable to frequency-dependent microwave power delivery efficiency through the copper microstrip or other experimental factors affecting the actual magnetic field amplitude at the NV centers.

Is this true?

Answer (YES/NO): NO